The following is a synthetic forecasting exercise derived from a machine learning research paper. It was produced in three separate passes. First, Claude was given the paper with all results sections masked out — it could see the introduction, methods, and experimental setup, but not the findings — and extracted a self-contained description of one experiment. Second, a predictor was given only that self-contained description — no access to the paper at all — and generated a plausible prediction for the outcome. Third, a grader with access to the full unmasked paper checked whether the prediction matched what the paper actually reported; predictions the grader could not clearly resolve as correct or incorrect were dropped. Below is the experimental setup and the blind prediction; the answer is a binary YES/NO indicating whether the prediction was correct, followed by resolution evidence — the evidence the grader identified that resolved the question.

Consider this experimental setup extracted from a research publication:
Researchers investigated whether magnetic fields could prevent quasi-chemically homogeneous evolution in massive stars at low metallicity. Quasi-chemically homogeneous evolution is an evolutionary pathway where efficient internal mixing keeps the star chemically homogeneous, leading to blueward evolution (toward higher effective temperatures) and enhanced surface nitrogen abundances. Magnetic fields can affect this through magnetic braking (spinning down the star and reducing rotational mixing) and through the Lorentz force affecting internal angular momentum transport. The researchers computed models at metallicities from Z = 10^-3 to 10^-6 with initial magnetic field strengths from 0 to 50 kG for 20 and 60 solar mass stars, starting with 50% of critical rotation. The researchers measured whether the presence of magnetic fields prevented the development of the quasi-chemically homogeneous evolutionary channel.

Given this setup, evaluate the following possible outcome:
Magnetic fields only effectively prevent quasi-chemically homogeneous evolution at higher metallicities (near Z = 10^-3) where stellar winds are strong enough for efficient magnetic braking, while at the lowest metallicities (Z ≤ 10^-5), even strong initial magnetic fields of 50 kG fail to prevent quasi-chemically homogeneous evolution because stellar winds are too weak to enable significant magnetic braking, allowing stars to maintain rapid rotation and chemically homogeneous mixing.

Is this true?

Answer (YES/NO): NO